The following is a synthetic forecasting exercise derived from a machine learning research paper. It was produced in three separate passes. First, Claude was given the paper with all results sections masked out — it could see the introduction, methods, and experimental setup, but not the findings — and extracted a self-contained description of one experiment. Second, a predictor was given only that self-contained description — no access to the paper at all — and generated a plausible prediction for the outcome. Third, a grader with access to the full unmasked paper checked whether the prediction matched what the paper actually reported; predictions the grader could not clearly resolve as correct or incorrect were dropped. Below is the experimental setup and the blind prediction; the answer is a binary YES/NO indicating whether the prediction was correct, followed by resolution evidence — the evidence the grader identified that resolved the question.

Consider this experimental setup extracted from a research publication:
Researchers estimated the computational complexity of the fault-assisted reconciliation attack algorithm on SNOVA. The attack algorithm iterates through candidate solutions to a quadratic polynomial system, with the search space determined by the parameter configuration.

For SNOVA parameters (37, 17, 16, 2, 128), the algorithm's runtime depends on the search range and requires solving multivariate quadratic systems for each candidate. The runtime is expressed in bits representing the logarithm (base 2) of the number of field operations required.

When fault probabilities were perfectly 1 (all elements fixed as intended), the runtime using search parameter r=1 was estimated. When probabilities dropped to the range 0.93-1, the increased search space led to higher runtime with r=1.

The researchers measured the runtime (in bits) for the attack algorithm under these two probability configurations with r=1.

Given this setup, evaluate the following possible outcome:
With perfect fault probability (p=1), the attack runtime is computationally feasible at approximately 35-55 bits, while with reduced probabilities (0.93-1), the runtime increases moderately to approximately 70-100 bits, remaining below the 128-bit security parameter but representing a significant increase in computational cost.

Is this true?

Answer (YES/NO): NO